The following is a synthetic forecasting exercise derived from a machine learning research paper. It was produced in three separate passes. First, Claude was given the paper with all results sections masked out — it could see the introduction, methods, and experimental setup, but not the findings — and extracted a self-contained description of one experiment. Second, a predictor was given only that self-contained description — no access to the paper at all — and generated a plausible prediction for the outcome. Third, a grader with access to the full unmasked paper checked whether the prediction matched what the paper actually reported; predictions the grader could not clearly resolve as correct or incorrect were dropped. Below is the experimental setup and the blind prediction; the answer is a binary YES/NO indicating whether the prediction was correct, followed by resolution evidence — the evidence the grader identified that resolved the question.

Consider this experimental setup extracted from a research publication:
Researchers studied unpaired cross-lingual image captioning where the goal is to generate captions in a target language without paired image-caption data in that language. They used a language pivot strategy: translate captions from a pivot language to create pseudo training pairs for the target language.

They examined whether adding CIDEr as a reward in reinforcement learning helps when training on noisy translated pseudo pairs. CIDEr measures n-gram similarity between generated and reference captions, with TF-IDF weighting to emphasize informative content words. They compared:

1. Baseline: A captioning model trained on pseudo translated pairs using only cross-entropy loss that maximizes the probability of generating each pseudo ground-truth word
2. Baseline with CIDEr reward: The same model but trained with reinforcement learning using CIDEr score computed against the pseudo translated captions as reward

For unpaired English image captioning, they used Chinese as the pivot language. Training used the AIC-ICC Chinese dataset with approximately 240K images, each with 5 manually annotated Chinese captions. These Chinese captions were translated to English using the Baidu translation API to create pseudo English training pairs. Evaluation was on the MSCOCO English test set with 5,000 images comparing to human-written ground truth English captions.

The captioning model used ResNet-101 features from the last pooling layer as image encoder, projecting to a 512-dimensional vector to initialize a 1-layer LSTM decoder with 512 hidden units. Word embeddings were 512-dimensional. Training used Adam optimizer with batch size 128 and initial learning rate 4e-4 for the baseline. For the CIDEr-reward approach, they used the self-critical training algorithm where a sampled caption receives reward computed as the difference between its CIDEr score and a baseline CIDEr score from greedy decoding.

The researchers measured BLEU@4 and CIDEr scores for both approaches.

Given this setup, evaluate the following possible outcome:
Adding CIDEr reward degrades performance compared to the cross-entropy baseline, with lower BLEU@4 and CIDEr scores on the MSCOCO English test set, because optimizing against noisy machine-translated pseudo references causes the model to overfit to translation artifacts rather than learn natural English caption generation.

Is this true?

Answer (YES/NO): NO